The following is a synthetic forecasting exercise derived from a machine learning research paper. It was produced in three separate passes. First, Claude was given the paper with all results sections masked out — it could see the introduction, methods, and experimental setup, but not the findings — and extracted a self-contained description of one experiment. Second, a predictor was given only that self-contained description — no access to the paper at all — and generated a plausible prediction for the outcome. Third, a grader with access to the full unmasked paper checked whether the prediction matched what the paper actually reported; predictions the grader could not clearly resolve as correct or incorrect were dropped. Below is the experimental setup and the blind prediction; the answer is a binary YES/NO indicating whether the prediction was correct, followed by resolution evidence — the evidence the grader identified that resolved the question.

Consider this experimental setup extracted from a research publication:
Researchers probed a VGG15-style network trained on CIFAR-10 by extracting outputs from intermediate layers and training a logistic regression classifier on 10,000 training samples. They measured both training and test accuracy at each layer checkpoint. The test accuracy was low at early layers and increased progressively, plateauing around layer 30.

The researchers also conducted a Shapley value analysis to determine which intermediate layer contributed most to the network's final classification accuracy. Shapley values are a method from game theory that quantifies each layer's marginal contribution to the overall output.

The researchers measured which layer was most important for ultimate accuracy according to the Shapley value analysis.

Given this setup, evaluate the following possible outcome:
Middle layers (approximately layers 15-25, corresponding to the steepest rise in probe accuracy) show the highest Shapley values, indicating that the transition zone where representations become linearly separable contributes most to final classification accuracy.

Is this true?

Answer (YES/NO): NO